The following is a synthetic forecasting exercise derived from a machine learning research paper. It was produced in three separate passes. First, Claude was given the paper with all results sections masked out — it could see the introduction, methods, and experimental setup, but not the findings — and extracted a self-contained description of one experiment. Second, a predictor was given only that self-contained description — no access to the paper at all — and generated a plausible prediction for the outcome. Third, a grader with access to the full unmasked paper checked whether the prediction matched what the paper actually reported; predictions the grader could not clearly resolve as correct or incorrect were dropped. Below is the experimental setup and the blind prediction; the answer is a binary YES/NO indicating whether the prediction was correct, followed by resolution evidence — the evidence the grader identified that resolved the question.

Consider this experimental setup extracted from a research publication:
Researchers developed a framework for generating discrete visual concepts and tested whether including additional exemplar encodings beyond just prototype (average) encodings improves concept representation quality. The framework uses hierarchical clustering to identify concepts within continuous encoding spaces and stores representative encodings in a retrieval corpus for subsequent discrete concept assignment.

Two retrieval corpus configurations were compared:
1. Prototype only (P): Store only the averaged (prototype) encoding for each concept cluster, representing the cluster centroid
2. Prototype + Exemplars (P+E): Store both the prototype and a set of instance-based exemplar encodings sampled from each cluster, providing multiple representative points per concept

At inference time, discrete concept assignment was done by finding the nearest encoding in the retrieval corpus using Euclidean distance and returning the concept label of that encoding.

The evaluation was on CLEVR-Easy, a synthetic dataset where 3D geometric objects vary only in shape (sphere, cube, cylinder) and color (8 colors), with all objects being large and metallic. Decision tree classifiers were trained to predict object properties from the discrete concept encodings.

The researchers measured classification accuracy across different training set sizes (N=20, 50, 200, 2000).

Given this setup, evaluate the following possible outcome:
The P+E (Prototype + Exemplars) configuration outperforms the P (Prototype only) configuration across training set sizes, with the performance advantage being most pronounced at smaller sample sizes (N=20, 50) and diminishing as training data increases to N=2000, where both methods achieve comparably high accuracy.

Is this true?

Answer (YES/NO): YES